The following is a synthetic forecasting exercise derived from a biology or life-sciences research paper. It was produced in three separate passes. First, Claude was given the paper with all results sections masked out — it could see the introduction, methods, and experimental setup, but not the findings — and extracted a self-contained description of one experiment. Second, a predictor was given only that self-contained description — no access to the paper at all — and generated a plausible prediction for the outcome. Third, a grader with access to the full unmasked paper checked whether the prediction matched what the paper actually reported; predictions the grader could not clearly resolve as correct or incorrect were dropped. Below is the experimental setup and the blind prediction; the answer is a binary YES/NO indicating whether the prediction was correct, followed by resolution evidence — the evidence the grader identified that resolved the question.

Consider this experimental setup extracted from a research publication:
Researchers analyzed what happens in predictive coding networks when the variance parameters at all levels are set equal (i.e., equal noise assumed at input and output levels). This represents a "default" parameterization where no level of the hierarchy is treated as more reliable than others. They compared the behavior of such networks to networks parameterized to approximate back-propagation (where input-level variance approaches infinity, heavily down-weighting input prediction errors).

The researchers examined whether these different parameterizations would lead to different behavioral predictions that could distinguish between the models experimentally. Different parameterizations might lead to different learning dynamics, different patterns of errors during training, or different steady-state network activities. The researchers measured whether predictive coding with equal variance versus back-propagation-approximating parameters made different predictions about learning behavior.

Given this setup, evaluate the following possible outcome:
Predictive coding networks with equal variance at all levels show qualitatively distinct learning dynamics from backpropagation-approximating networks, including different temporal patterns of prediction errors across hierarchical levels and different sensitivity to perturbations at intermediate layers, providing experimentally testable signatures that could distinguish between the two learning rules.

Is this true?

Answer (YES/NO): NO